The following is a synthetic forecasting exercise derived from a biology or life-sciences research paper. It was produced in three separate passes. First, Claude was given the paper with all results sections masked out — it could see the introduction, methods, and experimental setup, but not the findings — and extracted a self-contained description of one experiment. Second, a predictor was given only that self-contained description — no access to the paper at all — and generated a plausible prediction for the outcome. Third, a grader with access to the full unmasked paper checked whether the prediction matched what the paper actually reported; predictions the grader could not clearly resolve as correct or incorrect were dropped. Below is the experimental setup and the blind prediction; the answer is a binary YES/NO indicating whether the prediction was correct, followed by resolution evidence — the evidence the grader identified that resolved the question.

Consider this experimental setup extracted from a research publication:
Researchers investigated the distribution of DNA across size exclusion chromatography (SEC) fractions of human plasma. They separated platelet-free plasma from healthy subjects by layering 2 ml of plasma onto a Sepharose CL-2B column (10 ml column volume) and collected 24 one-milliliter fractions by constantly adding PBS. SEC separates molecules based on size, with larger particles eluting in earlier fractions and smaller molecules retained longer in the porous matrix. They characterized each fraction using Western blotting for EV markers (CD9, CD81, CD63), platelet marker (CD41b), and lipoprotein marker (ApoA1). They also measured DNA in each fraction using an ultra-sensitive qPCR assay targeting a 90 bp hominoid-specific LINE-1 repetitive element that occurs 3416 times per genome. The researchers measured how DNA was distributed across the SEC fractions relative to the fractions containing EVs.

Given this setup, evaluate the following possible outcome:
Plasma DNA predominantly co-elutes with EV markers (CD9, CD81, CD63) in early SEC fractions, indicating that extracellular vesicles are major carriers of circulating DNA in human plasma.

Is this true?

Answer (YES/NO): NO